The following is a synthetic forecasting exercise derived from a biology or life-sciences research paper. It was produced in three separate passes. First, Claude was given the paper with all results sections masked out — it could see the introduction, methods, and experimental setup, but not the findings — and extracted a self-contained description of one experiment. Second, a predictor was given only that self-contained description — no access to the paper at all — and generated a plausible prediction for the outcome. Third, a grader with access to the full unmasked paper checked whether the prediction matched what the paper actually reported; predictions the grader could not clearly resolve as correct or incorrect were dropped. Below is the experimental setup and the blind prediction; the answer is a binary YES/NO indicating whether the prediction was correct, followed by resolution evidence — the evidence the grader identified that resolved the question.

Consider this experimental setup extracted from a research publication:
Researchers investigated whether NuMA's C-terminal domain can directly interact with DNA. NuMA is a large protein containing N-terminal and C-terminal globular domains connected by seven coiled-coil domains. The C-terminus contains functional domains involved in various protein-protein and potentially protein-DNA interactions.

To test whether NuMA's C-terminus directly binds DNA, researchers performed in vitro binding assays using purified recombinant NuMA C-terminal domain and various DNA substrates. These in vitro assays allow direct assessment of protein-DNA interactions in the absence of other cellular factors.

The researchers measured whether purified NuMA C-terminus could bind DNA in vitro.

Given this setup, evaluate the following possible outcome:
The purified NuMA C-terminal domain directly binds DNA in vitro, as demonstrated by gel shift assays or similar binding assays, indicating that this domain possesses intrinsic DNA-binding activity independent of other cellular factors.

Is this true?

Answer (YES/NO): YES